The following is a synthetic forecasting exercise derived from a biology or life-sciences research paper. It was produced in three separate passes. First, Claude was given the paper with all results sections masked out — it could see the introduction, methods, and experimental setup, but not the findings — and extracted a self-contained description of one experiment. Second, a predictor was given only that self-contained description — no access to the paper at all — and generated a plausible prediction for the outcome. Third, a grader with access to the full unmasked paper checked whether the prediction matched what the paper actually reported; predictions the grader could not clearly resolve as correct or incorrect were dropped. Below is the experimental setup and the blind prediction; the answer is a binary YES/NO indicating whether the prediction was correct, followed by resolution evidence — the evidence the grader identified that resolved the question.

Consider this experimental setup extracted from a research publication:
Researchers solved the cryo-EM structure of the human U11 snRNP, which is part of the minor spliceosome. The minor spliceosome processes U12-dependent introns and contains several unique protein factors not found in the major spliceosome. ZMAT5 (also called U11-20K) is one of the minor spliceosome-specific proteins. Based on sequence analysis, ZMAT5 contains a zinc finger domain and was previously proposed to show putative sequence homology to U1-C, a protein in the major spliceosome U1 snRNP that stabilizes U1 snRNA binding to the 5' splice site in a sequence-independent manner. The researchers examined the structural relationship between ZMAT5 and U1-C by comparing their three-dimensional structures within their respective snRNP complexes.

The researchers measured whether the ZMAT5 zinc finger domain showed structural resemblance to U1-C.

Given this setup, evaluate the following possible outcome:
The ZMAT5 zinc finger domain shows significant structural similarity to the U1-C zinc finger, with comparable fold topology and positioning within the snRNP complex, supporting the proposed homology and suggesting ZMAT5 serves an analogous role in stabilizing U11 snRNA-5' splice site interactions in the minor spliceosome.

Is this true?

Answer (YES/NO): YES